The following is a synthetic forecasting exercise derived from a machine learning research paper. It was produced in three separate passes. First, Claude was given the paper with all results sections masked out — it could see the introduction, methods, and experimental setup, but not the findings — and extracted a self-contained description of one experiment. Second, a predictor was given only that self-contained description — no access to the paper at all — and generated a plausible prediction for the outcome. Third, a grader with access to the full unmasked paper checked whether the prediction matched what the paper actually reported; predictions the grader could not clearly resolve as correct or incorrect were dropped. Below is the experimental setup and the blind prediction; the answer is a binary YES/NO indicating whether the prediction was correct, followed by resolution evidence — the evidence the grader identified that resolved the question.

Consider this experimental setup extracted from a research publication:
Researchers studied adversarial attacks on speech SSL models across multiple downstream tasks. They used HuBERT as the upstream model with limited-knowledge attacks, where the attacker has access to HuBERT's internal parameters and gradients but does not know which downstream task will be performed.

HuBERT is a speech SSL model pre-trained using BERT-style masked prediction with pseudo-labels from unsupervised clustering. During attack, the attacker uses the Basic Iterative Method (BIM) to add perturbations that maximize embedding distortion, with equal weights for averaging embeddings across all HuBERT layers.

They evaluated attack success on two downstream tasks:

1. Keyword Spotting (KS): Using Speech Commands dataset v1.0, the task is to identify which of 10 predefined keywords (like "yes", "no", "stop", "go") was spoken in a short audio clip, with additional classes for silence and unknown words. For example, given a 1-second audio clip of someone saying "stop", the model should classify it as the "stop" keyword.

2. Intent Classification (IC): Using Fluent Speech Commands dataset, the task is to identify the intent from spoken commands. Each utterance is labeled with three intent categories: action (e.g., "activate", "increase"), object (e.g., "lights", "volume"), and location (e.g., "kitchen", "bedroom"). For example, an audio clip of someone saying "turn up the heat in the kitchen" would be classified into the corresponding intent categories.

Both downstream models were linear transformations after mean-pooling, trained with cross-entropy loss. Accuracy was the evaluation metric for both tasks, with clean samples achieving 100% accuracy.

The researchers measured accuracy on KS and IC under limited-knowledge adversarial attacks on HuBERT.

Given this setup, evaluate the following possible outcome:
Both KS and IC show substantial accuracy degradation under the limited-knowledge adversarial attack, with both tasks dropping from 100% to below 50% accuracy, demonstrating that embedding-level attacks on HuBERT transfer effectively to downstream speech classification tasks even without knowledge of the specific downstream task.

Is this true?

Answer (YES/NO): NO